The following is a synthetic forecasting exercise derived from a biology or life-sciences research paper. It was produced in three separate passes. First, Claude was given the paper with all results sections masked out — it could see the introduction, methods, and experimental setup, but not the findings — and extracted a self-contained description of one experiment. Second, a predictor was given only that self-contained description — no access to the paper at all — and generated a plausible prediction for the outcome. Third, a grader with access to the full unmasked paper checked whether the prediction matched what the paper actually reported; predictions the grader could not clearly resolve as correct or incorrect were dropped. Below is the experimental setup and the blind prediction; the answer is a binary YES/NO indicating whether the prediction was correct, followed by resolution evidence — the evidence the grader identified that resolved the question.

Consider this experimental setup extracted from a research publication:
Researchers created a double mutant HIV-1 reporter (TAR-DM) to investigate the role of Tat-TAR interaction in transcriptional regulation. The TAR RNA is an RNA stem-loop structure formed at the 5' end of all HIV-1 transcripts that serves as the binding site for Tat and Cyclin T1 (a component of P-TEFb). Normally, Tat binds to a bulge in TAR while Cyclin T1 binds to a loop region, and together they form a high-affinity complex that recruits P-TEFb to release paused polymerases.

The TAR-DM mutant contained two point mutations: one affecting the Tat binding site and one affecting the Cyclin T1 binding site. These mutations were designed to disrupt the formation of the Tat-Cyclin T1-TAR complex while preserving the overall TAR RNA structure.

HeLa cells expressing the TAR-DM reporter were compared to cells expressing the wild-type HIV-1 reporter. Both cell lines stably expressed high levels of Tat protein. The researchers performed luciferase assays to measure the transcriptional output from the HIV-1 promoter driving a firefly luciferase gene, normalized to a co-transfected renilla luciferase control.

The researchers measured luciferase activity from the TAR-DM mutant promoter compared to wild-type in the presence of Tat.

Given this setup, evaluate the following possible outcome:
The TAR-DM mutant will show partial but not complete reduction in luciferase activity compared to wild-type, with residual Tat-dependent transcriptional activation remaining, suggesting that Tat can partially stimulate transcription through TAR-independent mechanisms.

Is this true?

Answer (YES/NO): NO